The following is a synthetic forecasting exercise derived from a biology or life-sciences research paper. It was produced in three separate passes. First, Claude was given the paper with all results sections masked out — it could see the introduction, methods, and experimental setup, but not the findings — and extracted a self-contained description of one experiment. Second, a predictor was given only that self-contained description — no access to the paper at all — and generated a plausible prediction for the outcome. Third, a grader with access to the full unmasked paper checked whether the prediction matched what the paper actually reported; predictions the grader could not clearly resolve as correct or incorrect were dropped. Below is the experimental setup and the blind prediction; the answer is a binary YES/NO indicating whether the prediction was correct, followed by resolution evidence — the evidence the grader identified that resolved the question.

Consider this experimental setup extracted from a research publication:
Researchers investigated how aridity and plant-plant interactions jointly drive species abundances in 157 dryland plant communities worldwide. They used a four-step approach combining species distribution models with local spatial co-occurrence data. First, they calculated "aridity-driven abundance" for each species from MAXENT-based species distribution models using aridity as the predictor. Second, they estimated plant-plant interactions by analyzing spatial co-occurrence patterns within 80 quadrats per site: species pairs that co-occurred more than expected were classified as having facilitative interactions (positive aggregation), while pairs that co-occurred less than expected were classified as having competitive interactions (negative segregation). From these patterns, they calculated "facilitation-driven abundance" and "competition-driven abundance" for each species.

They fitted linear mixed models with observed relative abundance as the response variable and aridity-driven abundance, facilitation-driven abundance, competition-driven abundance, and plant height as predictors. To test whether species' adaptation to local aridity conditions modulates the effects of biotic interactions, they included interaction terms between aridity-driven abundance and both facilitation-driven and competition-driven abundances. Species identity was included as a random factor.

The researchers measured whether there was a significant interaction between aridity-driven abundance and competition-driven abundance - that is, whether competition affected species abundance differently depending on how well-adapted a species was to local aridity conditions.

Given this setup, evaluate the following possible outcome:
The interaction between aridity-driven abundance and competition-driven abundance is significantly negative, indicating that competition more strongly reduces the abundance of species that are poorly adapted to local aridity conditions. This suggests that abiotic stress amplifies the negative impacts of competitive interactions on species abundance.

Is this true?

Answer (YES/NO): NO